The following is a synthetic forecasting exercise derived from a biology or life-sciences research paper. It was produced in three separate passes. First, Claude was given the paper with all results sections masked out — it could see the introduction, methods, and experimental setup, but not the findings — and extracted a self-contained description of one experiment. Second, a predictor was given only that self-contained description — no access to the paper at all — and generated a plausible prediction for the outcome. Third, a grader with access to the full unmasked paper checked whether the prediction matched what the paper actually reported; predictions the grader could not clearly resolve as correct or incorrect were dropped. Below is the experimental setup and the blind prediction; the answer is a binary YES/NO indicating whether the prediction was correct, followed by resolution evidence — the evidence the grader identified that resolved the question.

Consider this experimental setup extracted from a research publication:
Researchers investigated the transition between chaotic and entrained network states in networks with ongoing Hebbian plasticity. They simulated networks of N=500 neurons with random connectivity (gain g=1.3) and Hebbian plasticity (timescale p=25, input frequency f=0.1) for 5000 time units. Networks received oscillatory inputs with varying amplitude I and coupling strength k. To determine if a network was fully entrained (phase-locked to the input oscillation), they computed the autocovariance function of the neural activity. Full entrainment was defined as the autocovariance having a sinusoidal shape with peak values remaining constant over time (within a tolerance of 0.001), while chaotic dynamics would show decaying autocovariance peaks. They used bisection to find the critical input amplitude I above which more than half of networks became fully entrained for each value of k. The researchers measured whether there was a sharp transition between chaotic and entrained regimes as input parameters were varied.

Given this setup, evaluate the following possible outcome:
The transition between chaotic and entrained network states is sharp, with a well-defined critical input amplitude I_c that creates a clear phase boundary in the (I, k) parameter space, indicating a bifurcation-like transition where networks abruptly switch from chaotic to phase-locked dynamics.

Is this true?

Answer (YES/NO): YES